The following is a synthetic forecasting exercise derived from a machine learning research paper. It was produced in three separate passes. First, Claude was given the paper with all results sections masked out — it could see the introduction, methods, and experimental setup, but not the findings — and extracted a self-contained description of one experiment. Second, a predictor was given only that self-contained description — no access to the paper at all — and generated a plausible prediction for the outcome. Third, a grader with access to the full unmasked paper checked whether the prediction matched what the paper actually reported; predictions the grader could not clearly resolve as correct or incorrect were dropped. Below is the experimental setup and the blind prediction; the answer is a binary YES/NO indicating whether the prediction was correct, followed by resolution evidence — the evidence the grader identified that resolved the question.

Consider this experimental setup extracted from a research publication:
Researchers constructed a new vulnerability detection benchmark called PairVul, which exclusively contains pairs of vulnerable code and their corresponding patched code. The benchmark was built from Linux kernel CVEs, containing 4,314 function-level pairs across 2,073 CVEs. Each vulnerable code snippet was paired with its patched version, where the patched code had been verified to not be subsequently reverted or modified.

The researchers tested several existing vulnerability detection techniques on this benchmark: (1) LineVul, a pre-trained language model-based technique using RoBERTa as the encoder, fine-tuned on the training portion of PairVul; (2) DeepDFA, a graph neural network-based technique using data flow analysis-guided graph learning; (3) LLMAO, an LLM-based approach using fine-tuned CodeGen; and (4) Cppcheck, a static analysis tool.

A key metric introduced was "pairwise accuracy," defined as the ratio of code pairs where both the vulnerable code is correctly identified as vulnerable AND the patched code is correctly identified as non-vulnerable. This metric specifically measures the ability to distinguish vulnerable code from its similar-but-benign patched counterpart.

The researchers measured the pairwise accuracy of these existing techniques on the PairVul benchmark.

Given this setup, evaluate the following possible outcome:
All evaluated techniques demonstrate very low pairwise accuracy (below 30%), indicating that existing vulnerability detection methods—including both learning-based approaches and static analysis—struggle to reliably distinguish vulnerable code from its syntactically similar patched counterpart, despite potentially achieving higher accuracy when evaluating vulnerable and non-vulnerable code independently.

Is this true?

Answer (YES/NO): YES